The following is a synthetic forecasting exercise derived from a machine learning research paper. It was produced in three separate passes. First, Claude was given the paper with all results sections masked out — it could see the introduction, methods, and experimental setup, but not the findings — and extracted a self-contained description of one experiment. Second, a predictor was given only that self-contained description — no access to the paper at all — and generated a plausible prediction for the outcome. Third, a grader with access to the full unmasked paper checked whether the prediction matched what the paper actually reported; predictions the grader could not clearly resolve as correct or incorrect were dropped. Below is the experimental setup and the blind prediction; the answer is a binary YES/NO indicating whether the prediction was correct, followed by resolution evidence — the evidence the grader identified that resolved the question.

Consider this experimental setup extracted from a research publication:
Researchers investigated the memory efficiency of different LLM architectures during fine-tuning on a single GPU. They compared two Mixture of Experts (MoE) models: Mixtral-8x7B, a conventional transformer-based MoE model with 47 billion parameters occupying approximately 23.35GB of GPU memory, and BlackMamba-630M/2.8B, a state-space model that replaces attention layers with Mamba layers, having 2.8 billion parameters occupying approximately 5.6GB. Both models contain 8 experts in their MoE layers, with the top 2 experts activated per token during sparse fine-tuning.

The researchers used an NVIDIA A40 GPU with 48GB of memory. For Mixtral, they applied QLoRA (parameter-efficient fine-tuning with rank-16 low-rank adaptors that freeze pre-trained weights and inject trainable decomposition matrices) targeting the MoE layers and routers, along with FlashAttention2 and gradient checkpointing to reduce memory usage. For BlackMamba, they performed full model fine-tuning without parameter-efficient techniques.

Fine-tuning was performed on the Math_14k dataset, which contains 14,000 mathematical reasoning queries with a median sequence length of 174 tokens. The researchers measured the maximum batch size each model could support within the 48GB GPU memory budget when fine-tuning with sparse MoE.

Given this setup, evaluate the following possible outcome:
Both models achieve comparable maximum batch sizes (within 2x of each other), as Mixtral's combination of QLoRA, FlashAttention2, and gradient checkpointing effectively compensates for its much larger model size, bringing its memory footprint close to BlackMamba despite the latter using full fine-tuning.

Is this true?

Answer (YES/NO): NO